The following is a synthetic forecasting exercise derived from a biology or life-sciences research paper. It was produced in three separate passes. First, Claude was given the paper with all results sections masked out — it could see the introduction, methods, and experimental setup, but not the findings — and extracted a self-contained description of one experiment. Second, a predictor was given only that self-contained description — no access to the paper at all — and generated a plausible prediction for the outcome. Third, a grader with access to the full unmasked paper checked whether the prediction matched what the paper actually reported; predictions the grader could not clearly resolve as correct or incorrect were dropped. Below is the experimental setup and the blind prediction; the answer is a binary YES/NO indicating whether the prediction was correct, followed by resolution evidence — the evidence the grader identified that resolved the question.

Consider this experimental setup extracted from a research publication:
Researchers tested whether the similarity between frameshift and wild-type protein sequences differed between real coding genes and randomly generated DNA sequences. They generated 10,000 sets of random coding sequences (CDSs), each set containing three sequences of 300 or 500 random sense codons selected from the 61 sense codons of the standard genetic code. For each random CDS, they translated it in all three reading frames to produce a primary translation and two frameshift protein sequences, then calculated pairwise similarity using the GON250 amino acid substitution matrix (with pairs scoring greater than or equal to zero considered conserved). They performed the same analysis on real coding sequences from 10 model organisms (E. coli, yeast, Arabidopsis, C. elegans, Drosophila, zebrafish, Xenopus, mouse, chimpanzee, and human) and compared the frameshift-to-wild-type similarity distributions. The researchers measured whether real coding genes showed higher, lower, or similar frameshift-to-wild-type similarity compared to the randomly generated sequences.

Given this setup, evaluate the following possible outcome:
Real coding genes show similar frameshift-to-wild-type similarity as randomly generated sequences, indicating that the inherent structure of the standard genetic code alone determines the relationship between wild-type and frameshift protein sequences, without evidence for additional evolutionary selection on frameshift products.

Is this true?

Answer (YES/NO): NO